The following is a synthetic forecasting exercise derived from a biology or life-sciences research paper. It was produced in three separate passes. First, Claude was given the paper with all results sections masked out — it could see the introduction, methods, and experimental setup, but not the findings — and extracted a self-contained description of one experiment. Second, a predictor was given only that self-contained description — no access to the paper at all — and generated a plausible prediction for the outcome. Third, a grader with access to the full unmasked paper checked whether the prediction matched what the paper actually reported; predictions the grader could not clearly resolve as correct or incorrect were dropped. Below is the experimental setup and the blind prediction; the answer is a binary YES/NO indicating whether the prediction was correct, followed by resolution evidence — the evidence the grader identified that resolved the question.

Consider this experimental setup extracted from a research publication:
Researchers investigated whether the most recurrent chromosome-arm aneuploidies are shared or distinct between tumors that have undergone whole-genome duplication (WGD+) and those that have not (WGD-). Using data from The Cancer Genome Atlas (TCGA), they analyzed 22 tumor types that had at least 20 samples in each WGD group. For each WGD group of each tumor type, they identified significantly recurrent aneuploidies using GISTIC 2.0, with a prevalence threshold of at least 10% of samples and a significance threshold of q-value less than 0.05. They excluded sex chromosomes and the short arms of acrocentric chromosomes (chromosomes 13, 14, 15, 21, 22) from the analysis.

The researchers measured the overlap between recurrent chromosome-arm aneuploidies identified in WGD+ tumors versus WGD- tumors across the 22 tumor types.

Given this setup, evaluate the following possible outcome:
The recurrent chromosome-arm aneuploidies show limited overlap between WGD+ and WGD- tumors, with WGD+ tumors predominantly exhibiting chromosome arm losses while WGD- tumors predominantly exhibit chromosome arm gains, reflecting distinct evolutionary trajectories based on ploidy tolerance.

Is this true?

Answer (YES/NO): NO